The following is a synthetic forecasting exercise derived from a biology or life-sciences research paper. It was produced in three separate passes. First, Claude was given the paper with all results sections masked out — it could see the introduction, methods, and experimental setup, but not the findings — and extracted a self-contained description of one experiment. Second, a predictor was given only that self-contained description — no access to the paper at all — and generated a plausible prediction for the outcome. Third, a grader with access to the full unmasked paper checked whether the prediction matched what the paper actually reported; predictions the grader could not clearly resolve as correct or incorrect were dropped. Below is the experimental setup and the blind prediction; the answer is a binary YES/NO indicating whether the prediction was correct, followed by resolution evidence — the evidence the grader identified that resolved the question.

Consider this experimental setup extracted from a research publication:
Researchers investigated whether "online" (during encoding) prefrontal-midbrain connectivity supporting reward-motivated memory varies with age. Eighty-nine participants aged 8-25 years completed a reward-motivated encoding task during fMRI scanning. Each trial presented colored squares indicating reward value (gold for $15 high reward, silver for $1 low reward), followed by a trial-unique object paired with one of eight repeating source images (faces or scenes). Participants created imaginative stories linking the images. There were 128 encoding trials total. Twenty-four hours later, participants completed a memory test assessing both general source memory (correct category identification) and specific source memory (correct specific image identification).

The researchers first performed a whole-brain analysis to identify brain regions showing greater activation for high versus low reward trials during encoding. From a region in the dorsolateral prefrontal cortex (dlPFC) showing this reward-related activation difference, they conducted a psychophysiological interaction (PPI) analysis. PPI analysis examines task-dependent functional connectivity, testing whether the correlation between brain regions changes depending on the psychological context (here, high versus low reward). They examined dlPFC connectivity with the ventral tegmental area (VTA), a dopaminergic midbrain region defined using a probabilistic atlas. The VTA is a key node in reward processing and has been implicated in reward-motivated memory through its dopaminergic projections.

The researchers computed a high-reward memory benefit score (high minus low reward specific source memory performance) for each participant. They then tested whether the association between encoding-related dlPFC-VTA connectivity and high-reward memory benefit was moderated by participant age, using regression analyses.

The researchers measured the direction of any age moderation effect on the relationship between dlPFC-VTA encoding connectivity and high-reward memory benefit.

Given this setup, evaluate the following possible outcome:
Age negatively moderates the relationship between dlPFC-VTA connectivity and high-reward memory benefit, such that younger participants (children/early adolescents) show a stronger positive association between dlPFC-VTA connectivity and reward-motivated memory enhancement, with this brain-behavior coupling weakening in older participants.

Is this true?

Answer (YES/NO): NO